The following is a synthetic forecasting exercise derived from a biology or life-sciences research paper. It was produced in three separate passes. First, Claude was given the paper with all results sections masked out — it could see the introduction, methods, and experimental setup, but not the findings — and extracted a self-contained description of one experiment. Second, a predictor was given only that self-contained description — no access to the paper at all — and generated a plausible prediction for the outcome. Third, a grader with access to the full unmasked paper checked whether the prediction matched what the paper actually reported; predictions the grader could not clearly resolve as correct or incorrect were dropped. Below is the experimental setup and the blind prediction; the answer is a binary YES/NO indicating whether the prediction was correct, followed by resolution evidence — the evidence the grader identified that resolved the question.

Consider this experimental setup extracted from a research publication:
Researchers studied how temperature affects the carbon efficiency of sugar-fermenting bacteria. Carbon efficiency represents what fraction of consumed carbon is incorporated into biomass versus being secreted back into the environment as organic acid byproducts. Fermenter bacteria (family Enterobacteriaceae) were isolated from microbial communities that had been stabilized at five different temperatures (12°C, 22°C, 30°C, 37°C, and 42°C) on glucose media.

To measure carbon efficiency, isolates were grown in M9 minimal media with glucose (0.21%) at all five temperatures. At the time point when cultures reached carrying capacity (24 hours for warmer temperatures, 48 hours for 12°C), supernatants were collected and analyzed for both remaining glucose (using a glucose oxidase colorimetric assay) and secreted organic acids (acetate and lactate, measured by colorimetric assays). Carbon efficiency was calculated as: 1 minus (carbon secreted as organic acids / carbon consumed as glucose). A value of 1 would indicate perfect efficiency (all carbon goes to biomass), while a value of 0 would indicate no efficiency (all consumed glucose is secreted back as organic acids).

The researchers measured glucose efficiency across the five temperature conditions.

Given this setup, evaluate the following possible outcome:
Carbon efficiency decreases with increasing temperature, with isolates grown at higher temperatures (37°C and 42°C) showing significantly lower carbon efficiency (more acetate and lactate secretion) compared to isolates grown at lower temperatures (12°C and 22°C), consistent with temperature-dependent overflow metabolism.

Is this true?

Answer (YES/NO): NO